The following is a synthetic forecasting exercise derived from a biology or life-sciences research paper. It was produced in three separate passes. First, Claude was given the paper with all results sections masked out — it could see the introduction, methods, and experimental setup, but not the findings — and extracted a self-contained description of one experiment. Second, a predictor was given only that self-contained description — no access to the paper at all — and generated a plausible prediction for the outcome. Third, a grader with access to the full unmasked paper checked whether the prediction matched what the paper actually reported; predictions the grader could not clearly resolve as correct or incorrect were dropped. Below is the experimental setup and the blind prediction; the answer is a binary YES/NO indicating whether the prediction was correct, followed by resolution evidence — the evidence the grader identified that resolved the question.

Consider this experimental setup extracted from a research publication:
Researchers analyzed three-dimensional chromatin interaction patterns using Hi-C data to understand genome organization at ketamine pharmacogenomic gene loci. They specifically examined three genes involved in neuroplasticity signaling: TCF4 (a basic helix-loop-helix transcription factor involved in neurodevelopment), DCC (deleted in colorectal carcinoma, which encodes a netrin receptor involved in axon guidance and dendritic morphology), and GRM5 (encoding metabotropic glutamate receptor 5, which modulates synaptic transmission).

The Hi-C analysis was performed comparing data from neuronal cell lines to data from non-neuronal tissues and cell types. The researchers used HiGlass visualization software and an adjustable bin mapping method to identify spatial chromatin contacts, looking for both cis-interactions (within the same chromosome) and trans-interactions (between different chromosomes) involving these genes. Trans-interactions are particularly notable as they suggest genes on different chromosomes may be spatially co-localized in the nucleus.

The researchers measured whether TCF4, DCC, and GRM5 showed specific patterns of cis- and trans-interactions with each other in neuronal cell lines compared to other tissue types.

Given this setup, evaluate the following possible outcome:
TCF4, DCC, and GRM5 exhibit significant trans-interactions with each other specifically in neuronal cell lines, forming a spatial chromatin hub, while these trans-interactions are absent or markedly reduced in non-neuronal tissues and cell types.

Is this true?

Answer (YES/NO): YES